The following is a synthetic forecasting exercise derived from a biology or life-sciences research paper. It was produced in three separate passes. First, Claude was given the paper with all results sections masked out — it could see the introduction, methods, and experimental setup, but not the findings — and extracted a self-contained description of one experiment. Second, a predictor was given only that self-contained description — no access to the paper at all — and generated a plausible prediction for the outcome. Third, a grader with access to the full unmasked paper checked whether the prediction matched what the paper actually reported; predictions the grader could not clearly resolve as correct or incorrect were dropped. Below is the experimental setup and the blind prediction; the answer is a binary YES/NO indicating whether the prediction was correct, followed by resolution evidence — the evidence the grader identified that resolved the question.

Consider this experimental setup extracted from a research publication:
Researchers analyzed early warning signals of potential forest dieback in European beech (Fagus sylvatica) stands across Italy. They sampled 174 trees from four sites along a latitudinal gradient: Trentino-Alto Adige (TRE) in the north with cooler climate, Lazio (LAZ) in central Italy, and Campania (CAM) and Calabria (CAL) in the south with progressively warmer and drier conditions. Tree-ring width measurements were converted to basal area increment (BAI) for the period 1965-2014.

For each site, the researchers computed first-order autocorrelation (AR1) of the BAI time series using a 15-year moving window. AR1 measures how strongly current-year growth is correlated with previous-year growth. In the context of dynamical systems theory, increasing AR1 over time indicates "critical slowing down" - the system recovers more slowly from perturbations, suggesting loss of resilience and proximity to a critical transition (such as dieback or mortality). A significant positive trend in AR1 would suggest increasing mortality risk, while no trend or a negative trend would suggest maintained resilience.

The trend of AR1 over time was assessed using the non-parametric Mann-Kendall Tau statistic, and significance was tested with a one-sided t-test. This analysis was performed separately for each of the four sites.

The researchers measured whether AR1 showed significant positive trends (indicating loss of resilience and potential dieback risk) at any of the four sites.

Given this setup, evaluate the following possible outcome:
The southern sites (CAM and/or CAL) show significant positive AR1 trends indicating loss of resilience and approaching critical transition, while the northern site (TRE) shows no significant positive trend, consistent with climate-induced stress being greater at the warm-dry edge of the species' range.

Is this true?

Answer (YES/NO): NO